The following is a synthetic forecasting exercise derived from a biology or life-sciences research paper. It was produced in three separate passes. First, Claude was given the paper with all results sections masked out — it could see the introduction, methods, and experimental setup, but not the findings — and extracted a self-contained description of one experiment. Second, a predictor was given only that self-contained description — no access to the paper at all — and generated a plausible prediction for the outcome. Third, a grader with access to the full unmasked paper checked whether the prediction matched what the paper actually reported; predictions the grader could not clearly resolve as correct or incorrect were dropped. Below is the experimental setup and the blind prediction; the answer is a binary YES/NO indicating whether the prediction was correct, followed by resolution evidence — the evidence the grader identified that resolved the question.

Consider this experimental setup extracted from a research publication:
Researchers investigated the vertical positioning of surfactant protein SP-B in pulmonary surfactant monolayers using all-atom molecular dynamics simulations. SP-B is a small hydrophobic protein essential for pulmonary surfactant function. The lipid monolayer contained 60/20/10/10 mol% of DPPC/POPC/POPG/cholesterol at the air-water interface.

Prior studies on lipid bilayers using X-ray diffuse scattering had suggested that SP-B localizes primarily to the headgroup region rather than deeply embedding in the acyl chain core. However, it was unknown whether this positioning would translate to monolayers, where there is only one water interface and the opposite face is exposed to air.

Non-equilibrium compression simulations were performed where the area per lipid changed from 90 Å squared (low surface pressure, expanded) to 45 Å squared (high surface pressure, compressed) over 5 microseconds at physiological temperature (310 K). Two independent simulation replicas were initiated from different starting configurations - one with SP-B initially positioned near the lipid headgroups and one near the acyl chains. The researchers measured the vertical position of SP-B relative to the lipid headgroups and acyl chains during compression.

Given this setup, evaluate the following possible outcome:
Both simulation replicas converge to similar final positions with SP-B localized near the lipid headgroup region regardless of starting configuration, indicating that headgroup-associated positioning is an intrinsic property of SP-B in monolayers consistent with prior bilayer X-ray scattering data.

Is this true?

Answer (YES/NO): NO